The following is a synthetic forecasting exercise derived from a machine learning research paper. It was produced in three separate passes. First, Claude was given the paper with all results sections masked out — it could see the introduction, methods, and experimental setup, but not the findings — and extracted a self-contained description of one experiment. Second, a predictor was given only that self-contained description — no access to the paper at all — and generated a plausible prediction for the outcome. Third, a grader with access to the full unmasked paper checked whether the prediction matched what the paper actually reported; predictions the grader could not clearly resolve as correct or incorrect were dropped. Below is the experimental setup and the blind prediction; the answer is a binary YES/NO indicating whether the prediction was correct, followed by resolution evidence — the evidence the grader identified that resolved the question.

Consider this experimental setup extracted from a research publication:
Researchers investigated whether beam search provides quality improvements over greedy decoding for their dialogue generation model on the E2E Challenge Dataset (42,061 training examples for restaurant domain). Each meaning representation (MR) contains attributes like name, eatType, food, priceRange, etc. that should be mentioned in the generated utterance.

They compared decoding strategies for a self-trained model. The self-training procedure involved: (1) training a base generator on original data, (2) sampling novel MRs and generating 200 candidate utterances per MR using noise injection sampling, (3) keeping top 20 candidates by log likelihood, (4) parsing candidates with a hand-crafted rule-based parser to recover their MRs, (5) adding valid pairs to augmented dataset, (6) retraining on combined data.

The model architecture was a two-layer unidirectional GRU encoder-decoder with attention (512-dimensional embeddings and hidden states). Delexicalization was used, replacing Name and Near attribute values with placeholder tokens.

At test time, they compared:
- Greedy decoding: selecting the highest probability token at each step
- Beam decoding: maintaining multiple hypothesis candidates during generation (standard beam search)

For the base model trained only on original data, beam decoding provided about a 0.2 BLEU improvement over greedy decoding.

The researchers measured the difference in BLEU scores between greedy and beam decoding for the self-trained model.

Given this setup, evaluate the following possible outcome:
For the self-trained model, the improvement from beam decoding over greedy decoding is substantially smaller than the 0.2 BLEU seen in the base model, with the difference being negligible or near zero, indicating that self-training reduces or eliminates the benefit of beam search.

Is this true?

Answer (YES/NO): NO